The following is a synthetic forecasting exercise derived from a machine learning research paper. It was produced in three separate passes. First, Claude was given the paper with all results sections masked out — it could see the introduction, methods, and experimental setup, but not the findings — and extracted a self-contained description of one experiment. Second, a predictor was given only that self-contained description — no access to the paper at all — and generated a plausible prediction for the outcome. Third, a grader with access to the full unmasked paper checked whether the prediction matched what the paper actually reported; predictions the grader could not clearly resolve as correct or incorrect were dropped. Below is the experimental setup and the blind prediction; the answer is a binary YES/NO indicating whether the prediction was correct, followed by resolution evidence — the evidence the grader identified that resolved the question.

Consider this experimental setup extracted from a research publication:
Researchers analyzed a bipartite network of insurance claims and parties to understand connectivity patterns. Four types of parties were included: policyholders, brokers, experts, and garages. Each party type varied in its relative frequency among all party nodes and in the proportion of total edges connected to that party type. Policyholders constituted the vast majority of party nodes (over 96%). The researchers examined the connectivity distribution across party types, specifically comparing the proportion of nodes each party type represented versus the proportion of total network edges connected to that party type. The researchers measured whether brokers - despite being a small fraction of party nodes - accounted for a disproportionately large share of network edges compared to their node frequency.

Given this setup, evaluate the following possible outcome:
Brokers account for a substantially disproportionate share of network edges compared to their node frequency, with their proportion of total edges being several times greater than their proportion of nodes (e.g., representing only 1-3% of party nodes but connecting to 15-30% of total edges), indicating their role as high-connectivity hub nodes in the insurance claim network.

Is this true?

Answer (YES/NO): YES